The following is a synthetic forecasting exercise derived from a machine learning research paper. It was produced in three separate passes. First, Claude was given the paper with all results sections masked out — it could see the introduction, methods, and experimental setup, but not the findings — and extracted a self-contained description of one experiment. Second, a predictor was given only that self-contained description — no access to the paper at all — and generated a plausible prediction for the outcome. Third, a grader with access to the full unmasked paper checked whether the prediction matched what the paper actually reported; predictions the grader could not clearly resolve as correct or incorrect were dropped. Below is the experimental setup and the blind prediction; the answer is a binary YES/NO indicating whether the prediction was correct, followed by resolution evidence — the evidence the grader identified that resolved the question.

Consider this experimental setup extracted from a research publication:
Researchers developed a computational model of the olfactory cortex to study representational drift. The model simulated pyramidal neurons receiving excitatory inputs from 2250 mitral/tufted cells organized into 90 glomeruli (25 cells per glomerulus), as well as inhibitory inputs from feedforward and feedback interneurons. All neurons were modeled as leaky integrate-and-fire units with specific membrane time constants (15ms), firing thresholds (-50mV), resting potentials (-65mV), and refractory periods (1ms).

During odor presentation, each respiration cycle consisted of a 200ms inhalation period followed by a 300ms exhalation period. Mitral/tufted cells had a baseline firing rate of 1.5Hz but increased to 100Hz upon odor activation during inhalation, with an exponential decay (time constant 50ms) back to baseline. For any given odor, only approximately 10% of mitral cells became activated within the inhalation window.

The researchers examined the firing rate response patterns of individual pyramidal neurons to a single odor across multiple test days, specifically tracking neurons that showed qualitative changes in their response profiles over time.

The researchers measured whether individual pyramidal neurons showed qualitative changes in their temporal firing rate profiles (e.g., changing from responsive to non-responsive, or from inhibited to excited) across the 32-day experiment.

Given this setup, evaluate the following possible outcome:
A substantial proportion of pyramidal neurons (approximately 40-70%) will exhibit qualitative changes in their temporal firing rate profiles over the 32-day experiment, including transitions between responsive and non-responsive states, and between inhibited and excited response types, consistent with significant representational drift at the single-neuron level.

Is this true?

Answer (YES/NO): NO